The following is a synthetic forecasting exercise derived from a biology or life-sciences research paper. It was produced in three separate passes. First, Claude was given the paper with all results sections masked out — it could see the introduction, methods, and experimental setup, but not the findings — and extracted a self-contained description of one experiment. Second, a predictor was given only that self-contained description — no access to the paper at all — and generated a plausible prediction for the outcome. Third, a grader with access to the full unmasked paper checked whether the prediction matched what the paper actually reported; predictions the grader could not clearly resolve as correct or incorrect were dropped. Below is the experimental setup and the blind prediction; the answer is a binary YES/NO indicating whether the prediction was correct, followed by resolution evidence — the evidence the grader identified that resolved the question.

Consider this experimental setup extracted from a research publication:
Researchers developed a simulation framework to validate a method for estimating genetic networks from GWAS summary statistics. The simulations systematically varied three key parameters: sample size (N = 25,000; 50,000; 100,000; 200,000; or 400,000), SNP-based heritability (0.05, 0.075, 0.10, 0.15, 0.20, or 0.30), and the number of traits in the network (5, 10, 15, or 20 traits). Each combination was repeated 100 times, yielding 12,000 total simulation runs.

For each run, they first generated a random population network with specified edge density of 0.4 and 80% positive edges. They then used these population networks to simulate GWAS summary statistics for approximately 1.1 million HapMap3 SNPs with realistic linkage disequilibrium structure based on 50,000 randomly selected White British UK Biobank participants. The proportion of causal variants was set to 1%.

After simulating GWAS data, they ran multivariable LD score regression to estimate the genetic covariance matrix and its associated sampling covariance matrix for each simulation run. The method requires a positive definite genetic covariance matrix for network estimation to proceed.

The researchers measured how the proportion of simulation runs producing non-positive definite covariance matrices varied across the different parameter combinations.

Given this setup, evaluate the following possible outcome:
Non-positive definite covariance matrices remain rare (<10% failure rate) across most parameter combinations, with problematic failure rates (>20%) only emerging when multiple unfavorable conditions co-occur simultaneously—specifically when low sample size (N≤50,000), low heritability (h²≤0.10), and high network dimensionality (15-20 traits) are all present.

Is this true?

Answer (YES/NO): NO